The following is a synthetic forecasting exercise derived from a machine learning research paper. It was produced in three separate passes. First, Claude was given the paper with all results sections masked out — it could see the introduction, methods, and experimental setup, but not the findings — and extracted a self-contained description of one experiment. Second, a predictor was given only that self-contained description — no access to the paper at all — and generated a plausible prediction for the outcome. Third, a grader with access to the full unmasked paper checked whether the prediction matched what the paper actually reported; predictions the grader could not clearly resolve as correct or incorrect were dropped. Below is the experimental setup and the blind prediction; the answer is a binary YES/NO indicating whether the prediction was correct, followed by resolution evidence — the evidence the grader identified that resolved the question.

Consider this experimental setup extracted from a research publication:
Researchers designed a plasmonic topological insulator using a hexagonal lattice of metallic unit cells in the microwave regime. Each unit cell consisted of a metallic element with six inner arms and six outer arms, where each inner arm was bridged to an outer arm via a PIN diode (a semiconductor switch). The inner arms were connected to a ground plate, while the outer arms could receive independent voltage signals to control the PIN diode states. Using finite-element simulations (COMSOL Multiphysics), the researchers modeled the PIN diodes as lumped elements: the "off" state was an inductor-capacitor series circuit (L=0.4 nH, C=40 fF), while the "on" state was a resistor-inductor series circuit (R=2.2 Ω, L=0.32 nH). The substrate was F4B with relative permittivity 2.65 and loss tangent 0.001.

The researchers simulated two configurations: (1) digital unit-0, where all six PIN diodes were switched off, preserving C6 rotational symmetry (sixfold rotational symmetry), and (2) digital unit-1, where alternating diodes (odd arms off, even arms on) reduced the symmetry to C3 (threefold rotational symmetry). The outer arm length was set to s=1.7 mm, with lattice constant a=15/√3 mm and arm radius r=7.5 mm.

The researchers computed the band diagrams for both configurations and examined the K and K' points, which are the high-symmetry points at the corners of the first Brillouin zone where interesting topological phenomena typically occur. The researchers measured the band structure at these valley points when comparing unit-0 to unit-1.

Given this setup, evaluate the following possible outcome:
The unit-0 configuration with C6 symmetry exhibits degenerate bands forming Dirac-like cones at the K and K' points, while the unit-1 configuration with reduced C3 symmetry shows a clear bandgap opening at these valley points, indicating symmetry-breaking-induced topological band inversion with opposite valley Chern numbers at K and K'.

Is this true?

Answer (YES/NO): YES